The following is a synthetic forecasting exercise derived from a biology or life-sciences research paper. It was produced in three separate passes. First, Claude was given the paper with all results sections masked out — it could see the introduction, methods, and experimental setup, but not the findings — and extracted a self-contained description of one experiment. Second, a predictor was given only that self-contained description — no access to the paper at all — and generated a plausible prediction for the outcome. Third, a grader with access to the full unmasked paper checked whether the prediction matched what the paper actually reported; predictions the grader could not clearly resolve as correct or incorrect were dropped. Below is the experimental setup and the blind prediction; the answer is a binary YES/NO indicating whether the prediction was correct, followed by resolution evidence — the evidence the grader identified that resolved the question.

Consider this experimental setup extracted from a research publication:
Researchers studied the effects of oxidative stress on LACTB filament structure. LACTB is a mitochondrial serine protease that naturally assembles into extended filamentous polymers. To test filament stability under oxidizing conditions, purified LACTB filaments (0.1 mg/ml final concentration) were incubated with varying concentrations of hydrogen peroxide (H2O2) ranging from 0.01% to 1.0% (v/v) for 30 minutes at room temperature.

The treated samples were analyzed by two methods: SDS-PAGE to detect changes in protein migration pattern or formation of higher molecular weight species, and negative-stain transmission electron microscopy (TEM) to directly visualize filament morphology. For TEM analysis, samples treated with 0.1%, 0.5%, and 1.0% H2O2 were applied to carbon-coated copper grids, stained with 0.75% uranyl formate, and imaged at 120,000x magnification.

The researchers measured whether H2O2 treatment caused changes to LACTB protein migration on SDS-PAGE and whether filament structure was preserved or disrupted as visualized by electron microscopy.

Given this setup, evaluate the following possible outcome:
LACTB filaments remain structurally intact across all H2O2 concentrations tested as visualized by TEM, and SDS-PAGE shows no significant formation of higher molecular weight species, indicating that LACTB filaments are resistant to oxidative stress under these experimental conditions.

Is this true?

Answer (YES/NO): NO